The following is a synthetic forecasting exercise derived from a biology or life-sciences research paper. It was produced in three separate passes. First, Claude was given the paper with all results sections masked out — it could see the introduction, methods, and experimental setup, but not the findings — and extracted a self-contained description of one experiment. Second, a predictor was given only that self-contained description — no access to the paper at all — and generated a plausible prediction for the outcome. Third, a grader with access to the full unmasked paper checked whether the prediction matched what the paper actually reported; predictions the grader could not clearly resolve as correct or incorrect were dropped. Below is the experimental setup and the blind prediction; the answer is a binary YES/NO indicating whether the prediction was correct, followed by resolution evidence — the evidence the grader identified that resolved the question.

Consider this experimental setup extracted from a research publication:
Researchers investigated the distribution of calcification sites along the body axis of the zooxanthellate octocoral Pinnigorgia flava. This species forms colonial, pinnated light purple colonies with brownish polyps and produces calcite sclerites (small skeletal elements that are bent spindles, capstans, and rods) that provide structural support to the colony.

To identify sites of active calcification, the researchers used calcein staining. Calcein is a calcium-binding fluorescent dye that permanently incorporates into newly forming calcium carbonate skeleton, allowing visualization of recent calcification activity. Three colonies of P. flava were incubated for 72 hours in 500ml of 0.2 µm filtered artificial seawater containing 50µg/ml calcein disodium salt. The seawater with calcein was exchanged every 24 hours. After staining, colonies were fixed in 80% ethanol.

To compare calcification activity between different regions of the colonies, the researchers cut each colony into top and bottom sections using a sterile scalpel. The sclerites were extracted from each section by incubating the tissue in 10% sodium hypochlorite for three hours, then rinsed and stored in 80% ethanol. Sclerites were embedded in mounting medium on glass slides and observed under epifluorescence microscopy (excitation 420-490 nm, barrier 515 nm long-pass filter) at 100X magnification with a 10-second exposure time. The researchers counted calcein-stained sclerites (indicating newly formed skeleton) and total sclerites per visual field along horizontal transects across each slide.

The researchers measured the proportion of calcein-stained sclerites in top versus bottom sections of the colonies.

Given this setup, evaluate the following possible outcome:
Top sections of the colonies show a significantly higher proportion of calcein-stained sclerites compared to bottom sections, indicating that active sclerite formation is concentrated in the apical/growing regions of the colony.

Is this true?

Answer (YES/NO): NO